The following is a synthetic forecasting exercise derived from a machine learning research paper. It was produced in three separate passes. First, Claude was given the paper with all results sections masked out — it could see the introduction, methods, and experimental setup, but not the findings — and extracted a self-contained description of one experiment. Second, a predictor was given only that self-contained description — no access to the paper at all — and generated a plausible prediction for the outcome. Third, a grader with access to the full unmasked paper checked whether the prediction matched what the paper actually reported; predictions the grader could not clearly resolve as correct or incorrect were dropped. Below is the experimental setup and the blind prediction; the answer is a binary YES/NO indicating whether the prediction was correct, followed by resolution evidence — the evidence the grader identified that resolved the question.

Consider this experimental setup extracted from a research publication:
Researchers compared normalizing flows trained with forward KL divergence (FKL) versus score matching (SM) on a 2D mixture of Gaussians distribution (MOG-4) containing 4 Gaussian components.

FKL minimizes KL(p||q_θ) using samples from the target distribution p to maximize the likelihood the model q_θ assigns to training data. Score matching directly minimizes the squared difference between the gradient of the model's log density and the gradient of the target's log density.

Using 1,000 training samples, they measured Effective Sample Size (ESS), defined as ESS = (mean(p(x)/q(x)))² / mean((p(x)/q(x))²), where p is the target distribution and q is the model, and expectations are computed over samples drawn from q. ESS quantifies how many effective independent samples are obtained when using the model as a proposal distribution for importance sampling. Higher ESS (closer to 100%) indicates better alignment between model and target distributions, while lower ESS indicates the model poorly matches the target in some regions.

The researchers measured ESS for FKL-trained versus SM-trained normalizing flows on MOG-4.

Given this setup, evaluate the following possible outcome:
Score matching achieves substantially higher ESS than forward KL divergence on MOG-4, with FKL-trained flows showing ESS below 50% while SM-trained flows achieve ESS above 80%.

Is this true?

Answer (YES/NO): NO